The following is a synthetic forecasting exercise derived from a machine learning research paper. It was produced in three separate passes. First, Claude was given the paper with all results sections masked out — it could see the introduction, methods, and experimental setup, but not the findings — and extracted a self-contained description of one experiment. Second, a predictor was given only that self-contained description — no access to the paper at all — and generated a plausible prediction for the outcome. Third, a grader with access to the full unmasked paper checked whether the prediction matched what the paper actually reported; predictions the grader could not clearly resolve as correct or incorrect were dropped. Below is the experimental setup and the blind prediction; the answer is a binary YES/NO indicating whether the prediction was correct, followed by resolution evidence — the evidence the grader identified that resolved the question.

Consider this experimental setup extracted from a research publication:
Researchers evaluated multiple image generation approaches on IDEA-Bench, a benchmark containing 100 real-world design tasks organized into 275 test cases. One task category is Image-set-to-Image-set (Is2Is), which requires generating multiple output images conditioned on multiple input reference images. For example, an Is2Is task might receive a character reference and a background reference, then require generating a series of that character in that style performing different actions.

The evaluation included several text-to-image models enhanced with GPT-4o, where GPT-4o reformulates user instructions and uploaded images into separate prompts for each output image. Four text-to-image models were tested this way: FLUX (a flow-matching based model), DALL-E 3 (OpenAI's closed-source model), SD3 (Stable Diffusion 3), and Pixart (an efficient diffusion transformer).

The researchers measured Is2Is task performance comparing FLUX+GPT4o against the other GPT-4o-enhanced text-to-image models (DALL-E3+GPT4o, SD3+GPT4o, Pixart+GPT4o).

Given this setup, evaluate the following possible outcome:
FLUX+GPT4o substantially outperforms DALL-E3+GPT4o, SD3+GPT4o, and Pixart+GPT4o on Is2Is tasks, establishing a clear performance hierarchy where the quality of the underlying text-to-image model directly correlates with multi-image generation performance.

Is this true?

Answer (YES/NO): NO